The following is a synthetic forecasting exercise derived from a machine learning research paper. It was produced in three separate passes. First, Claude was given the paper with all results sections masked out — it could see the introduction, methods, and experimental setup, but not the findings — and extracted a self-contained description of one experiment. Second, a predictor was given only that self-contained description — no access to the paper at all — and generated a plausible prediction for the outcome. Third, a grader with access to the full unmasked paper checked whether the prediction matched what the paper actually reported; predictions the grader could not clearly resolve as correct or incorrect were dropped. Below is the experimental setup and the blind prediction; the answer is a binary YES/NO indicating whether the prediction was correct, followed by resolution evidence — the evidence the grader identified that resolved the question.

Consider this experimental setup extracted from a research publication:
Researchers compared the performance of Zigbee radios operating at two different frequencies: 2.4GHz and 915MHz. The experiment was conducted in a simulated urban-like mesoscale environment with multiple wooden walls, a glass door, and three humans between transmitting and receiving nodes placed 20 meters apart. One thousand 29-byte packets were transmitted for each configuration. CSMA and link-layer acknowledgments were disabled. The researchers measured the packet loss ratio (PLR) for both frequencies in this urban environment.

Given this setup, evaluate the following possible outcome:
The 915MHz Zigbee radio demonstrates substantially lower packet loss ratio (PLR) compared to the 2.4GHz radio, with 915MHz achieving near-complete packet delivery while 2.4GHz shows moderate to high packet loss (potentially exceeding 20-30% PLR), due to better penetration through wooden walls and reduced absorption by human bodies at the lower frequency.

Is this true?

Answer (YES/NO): NO